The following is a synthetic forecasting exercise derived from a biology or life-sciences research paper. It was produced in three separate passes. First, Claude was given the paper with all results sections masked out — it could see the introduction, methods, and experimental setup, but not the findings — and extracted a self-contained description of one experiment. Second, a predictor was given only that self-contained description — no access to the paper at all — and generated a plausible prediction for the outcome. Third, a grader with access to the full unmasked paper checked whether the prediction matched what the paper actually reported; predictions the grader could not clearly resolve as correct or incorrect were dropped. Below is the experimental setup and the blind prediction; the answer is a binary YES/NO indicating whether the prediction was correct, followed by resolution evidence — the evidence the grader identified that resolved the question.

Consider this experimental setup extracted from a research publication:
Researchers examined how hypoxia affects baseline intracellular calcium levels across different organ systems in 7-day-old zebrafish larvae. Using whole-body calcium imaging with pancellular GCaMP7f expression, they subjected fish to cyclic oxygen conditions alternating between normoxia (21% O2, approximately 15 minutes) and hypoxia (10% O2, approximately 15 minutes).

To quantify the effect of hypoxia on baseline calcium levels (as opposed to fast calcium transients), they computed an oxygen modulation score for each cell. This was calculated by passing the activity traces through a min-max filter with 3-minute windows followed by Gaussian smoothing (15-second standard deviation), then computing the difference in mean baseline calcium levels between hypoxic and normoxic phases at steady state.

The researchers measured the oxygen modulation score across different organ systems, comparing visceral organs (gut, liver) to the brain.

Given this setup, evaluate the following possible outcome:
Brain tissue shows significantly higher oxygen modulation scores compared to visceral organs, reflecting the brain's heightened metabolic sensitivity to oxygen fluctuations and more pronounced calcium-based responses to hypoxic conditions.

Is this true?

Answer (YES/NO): NO